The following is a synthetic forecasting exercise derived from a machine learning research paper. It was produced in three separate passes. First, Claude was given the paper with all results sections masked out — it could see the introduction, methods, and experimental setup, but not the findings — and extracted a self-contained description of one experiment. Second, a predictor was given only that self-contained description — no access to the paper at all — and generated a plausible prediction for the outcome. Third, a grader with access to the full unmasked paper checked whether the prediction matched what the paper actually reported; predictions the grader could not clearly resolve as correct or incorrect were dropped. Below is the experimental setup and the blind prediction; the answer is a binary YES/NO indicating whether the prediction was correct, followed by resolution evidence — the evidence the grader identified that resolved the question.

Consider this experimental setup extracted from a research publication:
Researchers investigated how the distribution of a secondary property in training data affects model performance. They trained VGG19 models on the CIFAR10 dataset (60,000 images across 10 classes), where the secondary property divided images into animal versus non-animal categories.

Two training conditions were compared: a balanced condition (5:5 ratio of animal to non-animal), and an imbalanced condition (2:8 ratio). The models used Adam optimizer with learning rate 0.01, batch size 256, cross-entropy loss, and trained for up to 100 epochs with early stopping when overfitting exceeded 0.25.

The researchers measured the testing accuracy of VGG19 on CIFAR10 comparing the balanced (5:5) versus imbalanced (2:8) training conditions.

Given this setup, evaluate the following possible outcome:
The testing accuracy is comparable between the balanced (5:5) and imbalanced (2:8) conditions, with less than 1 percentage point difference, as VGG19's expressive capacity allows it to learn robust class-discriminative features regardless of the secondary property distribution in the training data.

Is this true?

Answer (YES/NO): NO